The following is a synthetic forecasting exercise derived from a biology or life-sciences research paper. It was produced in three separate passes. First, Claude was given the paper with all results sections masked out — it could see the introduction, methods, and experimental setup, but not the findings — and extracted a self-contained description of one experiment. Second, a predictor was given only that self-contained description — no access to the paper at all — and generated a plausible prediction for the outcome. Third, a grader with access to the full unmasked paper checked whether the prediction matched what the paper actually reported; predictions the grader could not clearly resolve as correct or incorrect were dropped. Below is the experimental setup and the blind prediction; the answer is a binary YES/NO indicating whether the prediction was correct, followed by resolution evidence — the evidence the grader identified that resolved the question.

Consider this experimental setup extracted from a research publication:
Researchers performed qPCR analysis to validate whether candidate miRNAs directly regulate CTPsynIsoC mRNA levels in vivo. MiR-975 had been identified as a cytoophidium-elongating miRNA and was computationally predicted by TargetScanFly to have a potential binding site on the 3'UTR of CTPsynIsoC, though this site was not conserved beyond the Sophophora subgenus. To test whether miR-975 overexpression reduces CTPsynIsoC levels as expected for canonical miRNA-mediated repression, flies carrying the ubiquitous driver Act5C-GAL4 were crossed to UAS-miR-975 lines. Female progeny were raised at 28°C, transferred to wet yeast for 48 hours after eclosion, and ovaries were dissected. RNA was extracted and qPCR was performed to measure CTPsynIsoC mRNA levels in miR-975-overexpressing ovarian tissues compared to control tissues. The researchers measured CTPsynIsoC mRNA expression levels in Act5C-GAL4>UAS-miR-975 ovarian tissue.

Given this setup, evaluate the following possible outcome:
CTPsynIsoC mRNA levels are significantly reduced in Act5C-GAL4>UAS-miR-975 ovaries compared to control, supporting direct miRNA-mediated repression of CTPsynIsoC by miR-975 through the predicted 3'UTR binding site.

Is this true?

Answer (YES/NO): NO